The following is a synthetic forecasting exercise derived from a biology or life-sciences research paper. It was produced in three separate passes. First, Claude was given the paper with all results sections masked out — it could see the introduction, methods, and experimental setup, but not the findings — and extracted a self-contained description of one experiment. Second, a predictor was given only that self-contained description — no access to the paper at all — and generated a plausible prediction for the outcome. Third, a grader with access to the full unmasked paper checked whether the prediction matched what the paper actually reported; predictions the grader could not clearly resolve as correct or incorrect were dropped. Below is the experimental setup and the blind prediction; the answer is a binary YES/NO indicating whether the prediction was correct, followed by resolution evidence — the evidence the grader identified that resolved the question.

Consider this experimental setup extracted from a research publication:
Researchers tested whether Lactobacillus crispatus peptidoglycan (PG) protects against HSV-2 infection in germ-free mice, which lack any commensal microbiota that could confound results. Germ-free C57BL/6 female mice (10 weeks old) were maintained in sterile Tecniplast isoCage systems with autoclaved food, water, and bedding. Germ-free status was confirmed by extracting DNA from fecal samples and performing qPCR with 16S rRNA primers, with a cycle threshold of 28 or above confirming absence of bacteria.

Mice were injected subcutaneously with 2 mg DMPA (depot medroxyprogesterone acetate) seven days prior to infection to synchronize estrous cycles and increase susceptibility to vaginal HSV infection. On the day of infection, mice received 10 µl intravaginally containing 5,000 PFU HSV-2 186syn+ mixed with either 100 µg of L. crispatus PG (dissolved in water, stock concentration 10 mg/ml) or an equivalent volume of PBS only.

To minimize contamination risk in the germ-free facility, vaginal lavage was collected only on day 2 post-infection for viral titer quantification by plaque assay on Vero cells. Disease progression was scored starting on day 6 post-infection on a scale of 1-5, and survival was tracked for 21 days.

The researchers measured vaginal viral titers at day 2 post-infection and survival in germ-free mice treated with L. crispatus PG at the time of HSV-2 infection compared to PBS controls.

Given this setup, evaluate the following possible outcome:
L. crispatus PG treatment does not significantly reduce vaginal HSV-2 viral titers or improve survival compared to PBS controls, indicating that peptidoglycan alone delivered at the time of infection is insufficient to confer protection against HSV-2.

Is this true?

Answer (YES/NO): NO